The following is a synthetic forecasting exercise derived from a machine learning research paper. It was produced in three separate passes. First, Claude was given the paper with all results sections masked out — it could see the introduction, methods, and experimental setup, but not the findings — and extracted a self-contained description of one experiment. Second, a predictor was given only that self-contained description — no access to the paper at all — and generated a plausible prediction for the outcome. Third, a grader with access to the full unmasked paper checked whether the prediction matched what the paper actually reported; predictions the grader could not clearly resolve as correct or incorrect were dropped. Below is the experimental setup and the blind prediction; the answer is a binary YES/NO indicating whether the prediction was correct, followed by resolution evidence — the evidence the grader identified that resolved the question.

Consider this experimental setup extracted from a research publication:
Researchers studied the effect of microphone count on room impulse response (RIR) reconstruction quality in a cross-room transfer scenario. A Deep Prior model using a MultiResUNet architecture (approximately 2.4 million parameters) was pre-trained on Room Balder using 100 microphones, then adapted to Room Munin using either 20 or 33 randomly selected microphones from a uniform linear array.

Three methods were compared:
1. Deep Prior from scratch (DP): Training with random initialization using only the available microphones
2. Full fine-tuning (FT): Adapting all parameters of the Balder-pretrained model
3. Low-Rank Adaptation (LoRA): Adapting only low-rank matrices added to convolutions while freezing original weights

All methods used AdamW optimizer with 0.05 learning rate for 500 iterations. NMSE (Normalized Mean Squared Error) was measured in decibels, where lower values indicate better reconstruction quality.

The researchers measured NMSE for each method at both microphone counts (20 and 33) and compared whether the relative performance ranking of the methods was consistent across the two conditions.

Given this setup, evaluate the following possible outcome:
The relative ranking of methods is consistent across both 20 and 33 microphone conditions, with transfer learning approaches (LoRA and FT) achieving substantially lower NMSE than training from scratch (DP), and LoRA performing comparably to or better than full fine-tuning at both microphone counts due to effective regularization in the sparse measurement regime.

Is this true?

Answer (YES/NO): NO